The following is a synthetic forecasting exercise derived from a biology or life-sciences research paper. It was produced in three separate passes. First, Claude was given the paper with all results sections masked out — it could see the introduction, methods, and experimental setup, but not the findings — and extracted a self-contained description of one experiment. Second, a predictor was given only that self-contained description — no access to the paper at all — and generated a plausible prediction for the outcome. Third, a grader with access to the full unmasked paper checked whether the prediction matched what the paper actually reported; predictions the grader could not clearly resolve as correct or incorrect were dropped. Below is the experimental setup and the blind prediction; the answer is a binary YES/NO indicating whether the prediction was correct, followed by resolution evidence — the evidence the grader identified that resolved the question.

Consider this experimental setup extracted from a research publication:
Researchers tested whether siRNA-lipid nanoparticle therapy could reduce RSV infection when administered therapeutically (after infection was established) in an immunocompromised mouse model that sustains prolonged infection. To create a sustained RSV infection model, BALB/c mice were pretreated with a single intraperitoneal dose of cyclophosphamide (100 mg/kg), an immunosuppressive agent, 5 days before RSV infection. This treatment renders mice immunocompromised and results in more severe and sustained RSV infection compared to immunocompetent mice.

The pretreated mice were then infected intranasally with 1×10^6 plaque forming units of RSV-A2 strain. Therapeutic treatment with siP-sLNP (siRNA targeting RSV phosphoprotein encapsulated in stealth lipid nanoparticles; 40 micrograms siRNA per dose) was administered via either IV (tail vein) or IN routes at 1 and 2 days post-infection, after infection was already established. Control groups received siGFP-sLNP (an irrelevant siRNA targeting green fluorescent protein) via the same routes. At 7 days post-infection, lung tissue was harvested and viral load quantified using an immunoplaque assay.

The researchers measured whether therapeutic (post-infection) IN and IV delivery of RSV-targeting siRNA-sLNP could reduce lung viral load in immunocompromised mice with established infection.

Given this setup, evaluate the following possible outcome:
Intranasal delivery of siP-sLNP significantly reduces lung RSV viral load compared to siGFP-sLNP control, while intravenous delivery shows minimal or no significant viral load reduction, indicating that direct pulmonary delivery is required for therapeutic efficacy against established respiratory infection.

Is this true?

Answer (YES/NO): NO